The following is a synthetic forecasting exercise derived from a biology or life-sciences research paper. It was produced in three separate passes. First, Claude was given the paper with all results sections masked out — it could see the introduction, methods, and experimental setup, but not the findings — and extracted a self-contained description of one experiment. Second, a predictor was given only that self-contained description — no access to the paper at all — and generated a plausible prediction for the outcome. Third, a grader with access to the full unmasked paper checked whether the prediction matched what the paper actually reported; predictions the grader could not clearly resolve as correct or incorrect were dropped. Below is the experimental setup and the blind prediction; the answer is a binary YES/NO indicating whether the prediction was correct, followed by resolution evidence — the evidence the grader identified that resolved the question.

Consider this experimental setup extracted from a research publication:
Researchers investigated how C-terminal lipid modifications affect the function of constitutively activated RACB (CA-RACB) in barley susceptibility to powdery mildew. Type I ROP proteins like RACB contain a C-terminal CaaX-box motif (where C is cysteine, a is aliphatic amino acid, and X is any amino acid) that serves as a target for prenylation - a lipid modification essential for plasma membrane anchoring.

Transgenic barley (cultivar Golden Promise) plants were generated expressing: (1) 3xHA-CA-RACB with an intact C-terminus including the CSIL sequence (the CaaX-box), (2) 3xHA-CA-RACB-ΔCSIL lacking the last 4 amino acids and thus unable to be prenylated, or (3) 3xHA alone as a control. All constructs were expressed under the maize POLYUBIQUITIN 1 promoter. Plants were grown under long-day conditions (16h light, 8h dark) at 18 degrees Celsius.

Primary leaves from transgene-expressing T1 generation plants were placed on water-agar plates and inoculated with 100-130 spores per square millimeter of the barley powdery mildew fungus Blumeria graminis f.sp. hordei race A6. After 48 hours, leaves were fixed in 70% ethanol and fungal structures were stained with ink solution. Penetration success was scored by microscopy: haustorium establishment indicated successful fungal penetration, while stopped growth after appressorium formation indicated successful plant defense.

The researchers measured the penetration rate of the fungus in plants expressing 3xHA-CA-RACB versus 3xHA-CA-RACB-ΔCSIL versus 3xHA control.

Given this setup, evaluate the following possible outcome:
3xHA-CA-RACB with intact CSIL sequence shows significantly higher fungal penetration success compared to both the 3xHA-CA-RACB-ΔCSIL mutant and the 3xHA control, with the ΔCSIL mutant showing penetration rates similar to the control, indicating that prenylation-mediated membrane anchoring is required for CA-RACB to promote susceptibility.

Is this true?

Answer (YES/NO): YES